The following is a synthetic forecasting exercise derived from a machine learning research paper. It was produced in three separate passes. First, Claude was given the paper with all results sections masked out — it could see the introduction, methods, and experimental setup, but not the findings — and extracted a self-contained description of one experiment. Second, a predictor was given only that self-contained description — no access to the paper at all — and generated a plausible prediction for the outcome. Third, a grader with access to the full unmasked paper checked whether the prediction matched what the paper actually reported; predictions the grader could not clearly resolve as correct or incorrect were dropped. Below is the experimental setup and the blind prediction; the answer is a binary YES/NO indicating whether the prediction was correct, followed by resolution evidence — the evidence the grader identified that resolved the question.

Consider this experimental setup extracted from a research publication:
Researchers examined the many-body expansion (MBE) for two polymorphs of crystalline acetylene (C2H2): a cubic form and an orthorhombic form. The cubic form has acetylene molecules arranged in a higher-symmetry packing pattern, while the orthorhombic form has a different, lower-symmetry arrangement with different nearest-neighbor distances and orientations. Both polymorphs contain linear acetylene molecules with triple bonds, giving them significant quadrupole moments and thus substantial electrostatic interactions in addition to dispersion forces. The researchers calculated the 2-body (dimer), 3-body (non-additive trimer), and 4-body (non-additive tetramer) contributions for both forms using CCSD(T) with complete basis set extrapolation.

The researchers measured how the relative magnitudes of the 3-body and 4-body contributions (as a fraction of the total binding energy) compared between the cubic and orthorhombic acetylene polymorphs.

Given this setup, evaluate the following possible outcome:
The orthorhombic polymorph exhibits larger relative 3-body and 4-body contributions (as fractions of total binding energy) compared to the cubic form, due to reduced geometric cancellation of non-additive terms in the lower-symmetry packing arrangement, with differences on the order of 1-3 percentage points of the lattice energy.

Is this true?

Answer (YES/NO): NO